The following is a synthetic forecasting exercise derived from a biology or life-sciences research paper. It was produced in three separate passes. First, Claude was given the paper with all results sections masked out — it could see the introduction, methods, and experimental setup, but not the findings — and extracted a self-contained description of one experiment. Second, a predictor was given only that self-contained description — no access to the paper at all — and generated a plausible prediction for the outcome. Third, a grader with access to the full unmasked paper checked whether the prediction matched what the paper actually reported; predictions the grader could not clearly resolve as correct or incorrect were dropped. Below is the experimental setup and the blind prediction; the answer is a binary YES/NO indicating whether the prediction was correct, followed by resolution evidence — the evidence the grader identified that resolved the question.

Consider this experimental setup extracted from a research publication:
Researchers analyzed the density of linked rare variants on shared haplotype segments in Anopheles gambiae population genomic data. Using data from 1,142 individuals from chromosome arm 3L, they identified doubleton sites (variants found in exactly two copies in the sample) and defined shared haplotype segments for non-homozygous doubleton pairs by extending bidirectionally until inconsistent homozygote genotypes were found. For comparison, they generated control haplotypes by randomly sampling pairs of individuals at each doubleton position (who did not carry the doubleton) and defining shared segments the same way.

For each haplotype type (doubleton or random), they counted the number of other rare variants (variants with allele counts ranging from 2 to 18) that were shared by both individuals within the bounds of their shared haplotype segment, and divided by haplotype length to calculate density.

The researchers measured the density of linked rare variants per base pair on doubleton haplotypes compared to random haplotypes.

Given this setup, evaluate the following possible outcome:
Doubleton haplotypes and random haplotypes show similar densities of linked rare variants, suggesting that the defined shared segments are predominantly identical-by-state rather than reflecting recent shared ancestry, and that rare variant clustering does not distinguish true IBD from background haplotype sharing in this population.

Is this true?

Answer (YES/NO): NO